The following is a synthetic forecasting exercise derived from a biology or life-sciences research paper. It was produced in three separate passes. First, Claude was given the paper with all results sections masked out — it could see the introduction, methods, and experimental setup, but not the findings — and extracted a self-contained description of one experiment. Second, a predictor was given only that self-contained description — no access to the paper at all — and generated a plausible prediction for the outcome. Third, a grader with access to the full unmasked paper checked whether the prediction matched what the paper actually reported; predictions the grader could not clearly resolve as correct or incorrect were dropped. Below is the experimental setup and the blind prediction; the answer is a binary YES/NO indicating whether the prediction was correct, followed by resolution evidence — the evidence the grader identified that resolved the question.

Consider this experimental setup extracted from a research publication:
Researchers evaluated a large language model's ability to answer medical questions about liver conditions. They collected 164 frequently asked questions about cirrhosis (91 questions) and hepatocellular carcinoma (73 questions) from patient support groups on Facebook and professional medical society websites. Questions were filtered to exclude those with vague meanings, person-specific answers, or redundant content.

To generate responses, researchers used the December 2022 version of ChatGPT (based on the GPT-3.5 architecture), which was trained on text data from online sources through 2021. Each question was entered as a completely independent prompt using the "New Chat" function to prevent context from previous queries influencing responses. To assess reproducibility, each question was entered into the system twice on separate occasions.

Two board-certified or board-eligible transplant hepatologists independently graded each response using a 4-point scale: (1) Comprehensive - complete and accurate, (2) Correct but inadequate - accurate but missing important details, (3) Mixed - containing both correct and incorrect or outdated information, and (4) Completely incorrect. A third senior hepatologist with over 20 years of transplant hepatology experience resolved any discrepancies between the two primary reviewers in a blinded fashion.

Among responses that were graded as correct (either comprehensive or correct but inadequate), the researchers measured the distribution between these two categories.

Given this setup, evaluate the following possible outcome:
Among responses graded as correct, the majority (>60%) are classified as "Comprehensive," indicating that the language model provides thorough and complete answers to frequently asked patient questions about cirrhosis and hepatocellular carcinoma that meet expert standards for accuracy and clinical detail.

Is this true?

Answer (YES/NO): NO